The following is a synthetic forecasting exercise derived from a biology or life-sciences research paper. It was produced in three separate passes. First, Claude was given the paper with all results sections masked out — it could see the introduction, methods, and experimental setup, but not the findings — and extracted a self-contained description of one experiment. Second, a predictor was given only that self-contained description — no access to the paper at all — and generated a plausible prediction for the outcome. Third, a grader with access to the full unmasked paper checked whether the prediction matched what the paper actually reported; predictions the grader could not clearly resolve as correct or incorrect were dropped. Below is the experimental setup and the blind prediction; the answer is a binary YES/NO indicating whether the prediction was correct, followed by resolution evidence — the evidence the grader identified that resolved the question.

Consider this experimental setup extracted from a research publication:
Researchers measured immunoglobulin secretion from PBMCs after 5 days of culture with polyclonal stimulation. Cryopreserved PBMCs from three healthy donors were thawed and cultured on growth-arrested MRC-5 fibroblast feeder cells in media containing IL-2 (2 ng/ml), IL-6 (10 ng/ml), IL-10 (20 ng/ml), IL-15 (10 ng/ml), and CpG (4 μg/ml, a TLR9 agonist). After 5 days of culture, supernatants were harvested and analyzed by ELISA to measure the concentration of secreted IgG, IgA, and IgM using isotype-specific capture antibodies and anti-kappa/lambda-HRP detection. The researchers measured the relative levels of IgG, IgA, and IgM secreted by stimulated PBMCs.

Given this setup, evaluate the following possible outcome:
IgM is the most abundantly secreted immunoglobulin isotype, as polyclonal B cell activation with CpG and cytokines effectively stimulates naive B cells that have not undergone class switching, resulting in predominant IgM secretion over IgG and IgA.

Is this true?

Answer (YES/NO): NO